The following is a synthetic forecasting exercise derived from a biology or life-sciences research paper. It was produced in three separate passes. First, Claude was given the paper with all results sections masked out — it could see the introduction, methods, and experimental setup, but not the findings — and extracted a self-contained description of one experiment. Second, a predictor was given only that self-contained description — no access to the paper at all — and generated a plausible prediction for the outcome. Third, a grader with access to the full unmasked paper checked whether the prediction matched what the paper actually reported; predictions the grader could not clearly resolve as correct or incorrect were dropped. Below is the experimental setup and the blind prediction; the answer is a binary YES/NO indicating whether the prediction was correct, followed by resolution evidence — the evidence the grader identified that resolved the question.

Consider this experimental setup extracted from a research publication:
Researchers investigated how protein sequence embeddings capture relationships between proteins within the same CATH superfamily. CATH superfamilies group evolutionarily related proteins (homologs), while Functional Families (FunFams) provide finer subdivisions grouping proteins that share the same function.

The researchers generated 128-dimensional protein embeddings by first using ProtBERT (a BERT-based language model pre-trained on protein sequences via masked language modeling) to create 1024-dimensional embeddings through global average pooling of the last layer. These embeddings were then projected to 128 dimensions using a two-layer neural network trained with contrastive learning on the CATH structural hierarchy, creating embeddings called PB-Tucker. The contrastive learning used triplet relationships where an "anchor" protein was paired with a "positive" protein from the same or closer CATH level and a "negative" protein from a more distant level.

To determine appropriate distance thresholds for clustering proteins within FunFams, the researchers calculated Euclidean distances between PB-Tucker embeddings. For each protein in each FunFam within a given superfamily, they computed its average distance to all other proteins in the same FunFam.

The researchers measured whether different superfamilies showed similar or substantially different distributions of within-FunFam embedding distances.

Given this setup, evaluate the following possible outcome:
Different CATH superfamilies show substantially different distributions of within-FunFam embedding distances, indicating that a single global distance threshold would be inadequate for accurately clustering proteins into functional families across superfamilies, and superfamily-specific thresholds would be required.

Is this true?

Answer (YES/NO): YES